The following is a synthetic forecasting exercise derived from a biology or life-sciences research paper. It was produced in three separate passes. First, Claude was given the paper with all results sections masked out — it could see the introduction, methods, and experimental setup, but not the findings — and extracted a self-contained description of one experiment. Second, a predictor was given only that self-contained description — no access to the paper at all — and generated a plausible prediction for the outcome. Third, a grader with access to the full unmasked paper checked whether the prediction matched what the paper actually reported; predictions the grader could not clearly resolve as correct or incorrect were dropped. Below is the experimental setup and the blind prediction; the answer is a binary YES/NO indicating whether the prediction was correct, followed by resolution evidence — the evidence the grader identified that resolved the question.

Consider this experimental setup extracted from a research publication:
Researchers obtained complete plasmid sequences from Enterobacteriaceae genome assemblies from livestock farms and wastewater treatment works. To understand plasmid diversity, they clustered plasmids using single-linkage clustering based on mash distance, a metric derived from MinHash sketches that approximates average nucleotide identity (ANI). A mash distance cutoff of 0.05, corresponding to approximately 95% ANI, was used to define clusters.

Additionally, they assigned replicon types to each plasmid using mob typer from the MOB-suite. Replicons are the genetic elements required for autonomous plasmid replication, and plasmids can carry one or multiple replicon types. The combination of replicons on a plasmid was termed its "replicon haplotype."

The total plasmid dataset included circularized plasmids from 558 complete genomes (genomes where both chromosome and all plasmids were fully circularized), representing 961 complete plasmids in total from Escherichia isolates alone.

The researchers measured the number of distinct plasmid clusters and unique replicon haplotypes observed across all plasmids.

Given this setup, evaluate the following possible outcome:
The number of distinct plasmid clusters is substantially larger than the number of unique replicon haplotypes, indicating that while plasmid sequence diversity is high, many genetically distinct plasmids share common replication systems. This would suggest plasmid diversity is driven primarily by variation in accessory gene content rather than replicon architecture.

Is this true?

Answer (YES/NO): YES